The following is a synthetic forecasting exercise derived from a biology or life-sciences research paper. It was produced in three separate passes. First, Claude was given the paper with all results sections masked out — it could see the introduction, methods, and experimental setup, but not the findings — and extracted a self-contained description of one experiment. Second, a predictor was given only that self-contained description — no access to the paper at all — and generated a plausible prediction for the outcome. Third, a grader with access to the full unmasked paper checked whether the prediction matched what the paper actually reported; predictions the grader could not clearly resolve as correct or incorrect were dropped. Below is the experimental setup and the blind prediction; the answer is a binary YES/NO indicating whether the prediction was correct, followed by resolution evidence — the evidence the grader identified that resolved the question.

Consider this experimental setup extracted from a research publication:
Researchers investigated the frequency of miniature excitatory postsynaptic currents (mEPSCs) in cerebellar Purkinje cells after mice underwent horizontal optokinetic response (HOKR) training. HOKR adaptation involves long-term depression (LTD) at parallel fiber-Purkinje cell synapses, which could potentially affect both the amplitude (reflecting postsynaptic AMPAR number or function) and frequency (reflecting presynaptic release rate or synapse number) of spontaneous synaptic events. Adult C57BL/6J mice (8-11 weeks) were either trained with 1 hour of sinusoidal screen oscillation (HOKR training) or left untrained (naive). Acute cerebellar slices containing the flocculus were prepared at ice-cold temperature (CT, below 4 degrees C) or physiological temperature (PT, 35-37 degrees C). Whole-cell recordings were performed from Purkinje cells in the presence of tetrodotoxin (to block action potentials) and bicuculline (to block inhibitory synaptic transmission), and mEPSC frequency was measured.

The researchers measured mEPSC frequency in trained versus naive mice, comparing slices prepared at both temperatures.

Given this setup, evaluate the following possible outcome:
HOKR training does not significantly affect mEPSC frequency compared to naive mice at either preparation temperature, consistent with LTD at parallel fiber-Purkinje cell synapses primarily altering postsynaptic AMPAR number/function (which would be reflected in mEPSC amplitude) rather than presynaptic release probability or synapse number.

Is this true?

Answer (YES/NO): YES